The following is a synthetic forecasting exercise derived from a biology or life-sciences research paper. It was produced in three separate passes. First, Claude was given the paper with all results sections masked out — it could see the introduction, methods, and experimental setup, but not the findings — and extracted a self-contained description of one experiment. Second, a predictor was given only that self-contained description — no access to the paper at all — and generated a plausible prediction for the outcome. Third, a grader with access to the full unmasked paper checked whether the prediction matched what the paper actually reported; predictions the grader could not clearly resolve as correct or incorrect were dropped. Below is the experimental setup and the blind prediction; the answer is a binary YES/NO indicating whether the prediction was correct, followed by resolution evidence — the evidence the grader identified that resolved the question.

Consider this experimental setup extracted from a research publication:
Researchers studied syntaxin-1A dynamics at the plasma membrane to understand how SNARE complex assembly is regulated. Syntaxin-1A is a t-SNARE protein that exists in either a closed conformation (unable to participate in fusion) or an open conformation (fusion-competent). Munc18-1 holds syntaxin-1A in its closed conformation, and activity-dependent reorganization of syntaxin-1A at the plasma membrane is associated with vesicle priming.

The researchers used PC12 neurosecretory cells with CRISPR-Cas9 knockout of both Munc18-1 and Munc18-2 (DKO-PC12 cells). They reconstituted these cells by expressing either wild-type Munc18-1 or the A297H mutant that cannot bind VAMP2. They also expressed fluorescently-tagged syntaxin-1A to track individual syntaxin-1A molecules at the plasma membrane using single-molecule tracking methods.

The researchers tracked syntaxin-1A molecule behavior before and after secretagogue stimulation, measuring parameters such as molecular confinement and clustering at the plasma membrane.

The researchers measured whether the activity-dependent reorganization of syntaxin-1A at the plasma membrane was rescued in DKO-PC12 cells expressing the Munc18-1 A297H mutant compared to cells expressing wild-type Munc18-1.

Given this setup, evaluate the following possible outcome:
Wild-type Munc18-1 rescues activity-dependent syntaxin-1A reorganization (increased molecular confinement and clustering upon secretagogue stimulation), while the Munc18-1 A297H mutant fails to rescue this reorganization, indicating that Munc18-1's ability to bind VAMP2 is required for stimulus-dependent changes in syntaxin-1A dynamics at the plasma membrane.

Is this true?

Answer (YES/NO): YES